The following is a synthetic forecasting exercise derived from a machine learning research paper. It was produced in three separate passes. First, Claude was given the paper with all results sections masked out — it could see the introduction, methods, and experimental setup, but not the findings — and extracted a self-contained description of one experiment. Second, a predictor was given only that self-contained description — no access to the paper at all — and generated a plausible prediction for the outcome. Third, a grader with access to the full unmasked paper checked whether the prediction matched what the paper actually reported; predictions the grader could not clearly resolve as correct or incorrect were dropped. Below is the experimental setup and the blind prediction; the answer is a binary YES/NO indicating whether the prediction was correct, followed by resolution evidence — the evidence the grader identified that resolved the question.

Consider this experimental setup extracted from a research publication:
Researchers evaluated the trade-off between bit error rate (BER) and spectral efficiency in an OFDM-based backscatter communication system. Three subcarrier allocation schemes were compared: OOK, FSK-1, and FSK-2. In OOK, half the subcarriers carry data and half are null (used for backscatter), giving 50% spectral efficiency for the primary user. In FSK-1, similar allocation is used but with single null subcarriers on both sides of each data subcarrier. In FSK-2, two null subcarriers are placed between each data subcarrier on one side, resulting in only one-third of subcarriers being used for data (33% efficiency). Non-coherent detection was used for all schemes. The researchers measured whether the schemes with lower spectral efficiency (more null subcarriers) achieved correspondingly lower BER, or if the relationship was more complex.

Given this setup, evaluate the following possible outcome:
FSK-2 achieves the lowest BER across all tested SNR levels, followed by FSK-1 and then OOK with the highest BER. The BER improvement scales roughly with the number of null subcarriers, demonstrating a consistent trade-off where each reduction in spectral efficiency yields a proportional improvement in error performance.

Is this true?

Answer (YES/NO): NO